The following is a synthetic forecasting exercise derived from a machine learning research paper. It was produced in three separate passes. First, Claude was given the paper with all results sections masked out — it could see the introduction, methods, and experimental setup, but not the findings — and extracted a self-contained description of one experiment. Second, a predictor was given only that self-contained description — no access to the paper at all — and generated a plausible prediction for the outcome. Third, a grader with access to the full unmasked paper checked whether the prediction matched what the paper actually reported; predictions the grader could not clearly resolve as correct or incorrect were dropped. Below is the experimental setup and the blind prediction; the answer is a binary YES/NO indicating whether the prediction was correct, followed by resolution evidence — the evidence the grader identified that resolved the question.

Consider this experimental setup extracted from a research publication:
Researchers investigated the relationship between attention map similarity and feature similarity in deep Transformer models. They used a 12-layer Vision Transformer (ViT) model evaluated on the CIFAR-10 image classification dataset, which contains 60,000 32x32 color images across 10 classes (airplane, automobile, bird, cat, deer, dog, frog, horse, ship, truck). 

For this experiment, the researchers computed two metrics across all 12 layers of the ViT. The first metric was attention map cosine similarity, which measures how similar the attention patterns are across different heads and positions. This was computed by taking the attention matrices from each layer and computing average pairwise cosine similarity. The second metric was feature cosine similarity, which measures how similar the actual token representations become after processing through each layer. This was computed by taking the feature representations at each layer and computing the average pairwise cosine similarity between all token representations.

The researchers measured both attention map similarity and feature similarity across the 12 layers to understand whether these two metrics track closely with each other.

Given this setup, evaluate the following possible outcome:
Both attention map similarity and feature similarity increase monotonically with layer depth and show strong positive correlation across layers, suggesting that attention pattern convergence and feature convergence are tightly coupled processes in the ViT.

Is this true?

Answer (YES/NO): NO